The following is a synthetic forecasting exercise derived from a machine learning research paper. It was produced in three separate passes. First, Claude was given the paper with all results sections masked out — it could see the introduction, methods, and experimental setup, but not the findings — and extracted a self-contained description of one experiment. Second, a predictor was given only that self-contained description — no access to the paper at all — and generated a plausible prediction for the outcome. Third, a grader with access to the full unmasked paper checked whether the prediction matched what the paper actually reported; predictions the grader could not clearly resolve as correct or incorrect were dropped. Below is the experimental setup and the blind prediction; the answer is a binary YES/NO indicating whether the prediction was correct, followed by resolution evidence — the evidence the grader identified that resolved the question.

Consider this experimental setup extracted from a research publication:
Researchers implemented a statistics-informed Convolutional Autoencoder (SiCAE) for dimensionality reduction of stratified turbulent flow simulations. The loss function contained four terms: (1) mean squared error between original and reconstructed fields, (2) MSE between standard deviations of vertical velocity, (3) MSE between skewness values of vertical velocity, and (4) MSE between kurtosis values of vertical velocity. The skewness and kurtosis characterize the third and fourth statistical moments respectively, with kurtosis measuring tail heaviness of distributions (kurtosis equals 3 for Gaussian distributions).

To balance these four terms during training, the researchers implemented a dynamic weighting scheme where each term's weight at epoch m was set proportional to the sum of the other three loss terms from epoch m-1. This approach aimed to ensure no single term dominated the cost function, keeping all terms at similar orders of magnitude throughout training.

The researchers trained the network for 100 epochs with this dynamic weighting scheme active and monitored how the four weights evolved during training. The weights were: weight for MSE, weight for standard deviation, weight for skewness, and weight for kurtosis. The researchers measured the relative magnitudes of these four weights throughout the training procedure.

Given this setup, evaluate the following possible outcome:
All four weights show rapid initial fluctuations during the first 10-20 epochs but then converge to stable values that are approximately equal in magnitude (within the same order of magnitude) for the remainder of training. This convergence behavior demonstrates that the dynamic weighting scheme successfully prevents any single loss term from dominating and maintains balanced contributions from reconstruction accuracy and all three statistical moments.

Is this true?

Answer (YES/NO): NO